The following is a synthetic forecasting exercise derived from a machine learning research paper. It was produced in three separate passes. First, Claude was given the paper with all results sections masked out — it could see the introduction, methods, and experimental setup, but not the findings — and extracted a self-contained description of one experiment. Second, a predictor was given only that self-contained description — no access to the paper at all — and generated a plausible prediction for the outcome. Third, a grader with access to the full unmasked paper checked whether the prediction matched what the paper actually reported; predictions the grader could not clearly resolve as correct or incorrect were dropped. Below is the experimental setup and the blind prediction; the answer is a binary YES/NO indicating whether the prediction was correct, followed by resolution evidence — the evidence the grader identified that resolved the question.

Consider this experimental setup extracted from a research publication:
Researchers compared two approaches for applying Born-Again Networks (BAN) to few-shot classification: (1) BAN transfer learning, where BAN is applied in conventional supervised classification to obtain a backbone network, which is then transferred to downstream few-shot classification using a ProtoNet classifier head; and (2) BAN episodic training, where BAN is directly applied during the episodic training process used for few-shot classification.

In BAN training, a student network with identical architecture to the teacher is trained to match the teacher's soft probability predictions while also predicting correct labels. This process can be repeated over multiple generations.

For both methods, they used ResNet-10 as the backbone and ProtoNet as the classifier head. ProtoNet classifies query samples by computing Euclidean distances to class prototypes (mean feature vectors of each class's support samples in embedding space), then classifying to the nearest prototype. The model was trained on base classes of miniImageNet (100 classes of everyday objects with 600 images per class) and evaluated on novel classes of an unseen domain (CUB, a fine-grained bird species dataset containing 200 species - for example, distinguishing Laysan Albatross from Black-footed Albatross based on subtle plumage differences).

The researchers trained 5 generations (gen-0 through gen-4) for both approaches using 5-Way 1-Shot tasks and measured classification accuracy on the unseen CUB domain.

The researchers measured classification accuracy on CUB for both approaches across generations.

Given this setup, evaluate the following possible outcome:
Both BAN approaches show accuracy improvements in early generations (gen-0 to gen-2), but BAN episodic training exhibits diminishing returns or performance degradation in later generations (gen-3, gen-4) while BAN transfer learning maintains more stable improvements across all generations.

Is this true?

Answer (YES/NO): NO